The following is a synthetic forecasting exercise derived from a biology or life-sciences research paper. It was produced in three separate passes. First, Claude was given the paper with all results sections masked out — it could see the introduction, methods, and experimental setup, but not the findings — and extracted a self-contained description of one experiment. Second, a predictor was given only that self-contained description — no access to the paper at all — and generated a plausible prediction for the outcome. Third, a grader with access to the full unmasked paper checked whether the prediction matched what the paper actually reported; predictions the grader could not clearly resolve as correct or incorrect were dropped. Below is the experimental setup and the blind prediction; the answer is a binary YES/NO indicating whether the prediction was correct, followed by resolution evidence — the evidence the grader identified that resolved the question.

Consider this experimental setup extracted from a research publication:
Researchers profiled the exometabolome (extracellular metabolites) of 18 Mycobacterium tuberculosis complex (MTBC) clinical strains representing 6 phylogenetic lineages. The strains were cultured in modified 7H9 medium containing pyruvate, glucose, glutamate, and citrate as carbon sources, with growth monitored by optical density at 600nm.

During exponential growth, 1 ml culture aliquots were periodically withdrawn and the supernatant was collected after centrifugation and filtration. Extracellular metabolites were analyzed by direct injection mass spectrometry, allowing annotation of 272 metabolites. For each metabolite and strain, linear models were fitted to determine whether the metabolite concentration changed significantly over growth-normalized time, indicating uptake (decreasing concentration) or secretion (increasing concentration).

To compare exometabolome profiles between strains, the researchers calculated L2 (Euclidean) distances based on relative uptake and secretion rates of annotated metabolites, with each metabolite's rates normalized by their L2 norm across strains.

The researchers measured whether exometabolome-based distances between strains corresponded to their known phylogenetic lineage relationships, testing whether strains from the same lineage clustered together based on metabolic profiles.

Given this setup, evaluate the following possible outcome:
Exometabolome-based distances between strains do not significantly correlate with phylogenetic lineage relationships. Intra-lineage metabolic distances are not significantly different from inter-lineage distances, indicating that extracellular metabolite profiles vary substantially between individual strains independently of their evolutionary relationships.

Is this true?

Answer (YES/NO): NO